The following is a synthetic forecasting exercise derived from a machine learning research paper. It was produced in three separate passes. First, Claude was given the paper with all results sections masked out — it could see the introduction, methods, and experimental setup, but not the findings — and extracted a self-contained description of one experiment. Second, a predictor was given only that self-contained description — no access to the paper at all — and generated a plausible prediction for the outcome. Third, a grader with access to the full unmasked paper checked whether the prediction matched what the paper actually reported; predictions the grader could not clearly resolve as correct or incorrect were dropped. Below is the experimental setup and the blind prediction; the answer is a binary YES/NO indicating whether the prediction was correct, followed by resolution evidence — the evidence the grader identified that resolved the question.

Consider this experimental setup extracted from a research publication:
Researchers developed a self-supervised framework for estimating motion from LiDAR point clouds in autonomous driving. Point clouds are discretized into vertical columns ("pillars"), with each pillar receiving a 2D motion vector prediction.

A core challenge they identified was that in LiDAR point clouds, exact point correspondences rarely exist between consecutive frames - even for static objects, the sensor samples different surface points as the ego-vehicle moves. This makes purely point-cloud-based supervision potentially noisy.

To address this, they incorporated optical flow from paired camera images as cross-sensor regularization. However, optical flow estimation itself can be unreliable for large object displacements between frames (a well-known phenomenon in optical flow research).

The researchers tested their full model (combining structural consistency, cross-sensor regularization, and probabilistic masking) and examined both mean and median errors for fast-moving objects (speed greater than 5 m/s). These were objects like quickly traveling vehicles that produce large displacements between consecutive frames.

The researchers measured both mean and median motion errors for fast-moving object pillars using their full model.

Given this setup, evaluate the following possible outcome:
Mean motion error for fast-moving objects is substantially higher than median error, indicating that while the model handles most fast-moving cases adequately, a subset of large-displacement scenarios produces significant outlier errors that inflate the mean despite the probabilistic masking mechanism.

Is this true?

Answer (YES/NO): YES